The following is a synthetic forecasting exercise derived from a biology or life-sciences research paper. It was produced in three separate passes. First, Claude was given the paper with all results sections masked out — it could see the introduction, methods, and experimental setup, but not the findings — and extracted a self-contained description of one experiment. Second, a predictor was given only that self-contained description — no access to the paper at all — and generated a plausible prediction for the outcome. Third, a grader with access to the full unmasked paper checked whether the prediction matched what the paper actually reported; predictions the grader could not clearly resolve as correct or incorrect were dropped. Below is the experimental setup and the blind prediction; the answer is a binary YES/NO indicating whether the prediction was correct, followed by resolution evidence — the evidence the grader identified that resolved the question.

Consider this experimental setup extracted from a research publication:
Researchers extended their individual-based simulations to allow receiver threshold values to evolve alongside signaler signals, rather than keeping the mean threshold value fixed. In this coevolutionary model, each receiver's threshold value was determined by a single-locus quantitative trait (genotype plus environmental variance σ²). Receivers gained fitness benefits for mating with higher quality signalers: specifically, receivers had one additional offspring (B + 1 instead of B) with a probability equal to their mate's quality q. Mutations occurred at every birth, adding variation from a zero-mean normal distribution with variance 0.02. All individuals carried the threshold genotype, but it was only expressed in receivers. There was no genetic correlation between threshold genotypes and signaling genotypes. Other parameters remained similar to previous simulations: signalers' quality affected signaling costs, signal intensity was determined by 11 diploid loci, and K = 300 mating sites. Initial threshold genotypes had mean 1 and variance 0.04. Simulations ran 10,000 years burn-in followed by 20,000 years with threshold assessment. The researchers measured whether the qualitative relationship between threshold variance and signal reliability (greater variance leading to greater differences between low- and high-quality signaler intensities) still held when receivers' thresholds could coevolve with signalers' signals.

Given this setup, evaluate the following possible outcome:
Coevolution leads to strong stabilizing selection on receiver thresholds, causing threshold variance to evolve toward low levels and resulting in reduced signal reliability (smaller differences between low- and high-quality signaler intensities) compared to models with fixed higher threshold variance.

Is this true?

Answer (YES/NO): NO